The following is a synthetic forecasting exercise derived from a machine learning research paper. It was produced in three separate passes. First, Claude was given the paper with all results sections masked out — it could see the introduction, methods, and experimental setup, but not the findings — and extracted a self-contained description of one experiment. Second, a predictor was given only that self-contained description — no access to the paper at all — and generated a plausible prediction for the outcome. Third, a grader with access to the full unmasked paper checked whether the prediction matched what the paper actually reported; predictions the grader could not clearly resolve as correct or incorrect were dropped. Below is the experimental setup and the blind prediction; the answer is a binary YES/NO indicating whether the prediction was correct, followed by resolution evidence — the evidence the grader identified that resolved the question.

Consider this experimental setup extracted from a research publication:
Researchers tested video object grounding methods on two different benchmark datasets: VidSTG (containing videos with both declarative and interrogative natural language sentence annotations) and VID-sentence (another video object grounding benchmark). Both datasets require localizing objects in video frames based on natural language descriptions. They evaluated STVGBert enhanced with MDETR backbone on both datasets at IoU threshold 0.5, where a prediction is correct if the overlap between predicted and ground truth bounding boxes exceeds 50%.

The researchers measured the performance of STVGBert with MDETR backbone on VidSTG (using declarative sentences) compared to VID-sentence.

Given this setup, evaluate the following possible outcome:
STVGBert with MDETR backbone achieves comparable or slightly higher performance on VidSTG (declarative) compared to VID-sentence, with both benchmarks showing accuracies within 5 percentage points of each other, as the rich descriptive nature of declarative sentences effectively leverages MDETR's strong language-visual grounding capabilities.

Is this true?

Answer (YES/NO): NO